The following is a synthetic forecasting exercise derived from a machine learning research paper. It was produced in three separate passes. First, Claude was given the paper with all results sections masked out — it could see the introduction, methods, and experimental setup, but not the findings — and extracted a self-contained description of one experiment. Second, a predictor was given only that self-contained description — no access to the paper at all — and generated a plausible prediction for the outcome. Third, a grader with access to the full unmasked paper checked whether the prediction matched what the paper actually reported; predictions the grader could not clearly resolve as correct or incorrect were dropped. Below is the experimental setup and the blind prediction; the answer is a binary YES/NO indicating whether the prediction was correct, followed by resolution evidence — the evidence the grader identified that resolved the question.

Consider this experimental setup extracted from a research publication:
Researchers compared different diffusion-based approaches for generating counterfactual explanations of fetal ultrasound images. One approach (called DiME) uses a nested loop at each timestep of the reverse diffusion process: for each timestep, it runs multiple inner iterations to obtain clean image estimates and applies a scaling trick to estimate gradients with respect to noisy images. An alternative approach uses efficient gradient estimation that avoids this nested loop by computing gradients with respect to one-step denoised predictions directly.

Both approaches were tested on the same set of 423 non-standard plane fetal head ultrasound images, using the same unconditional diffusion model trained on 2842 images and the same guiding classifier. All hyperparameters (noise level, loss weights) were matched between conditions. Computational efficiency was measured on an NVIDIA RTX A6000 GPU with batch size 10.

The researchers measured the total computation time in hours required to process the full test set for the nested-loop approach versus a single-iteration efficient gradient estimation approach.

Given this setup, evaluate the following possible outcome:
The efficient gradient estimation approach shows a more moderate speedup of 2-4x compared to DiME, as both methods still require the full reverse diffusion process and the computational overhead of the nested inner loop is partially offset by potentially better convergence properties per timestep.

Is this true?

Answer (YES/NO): NO